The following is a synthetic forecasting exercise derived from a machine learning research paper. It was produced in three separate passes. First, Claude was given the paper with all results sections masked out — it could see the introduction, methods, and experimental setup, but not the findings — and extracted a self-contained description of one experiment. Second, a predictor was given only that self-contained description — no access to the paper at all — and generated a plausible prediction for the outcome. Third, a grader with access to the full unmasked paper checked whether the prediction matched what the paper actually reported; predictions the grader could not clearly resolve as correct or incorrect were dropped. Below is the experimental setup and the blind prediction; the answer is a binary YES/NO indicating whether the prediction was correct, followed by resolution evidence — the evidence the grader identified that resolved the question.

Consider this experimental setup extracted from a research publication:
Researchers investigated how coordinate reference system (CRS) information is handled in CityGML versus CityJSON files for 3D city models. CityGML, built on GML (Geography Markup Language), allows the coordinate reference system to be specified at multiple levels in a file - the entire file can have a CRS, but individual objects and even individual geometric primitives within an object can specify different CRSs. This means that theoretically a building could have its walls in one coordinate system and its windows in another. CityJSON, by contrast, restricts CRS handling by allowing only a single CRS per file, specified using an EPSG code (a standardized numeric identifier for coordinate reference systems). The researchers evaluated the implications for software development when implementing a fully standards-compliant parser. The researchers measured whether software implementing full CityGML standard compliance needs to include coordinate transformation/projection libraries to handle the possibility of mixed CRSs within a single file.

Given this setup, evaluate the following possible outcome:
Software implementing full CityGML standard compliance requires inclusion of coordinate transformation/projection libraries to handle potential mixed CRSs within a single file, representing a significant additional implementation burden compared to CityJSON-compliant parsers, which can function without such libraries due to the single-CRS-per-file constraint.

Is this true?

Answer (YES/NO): YES